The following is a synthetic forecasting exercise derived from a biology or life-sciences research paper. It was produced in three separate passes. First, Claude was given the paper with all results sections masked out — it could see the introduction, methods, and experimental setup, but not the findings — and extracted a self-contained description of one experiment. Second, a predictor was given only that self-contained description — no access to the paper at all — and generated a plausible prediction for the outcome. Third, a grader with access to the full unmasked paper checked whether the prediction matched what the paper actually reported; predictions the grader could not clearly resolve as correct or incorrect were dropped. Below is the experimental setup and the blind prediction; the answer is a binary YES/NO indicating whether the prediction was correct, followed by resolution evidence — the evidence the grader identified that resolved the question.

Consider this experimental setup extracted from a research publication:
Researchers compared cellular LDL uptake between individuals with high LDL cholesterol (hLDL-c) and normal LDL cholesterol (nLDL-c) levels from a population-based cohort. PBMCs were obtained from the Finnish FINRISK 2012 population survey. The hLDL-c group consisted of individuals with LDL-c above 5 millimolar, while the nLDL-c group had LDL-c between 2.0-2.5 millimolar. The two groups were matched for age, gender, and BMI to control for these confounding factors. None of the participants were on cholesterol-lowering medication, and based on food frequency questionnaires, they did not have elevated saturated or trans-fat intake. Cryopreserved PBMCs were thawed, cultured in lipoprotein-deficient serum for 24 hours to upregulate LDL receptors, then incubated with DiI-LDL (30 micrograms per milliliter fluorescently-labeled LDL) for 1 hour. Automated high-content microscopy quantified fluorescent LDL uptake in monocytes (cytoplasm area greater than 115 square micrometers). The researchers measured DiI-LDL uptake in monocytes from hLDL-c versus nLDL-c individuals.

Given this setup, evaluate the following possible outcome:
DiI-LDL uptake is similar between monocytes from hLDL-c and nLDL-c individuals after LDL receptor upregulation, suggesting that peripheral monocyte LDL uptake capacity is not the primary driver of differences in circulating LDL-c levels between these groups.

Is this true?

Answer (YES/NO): YES